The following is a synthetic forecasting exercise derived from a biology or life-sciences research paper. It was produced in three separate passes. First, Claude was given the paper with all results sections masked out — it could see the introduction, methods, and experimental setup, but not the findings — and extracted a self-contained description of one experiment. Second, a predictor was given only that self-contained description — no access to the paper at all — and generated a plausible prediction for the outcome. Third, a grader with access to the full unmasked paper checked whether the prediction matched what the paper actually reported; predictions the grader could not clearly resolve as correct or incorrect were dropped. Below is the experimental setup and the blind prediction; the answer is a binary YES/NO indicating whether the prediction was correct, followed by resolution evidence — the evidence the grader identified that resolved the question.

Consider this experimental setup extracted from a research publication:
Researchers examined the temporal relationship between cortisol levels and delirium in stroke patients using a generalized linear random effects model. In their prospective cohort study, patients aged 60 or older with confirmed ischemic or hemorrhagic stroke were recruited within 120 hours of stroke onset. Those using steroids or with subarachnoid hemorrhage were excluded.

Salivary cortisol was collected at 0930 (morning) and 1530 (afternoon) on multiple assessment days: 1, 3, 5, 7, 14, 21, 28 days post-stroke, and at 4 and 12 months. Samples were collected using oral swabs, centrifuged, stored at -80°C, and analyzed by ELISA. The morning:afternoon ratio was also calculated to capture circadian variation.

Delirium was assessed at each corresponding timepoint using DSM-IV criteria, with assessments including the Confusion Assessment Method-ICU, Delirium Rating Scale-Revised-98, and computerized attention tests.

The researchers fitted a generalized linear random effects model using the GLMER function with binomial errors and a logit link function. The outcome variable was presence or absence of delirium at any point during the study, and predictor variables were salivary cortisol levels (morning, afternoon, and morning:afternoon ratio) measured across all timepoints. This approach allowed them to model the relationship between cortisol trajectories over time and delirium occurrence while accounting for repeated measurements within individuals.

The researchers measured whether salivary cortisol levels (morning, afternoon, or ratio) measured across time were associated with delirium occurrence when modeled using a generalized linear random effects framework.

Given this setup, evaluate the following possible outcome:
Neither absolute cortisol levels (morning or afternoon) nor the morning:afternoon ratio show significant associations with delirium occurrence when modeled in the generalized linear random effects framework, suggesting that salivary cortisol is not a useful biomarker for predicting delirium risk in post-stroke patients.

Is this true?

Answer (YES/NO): YES